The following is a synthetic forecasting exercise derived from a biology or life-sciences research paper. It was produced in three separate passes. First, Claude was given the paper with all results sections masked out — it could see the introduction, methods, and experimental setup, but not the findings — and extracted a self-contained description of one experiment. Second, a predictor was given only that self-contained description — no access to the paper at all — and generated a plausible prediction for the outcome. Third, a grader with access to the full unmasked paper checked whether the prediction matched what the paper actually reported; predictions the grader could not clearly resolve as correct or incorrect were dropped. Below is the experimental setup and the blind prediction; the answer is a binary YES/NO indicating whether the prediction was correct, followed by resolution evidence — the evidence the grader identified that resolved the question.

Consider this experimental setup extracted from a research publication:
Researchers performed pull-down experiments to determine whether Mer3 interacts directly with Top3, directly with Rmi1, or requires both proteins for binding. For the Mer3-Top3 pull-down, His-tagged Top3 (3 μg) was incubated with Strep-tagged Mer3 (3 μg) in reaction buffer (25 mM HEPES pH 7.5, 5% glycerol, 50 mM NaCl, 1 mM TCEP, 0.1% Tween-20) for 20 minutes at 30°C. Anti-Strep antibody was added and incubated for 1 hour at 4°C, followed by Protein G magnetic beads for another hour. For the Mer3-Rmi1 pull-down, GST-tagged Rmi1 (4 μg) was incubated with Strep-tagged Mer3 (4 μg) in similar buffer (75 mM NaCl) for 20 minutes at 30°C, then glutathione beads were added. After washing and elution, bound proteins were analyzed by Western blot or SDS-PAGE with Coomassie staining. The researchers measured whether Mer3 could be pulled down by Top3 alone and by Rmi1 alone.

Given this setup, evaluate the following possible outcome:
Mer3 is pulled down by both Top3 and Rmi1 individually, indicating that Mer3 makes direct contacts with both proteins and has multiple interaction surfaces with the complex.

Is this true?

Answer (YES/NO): YES